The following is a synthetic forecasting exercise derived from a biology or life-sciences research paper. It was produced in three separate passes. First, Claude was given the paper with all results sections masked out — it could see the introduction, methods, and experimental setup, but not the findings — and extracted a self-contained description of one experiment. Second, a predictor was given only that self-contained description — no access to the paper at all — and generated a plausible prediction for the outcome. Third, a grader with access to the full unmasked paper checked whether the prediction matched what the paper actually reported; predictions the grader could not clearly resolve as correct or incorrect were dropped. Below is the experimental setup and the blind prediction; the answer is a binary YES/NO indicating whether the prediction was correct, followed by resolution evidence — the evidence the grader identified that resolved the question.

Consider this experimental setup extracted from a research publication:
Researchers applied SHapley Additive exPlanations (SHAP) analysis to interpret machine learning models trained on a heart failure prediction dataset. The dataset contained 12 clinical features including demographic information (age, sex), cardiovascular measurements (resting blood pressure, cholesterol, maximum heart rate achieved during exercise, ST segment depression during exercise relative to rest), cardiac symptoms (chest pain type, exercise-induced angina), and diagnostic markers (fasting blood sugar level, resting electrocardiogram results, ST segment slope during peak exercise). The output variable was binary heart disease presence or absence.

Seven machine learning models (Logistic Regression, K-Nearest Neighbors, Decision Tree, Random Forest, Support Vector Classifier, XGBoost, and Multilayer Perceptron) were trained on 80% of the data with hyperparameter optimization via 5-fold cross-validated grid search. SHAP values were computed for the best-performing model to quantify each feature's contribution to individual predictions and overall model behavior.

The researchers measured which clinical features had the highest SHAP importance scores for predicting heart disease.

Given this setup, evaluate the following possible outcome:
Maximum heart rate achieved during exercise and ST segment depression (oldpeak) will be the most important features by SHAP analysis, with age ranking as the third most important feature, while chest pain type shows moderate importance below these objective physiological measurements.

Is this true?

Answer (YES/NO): NO